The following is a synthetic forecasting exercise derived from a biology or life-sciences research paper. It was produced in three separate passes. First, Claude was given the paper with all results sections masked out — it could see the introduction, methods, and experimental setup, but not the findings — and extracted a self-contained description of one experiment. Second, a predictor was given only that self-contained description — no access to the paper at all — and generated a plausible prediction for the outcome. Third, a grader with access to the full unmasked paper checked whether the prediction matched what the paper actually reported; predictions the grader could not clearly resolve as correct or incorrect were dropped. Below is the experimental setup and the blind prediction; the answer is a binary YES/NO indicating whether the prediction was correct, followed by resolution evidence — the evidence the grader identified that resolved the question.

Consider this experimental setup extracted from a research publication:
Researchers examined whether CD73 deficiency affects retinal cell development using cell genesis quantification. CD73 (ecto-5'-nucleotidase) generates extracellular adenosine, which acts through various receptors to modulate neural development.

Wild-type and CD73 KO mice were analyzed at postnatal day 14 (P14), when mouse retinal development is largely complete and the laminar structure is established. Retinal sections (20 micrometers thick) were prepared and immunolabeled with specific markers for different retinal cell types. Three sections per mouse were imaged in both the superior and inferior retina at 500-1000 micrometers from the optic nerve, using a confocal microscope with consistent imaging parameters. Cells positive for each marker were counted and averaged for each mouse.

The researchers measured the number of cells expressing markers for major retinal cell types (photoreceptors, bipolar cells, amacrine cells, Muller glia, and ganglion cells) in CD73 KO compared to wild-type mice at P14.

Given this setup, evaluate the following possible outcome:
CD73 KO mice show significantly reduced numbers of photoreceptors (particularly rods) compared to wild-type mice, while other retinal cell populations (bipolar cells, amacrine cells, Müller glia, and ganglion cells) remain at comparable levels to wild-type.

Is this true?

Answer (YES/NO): NO